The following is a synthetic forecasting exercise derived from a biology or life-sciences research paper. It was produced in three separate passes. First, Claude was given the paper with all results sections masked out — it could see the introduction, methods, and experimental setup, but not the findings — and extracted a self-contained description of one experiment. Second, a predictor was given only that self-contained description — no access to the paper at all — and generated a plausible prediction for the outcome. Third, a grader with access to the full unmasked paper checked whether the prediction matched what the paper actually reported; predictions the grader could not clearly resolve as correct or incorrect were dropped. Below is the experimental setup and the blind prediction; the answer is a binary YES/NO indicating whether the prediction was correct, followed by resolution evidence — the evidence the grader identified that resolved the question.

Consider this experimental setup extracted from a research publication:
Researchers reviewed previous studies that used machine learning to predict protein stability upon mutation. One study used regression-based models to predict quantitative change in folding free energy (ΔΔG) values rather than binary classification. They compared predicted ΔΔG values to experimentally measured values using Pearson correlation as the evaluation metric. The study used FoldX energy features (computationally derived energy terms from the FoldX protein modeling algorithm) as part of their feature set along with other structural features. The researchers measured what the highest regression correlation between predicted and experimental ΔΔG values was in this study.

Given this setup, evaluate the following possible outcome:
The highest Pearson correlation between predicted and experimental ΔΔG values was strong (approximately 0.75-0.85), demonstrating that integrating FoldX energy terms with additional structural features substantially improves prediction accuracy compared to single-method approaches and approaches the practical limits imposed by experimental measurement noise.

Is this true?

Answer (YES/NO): YES